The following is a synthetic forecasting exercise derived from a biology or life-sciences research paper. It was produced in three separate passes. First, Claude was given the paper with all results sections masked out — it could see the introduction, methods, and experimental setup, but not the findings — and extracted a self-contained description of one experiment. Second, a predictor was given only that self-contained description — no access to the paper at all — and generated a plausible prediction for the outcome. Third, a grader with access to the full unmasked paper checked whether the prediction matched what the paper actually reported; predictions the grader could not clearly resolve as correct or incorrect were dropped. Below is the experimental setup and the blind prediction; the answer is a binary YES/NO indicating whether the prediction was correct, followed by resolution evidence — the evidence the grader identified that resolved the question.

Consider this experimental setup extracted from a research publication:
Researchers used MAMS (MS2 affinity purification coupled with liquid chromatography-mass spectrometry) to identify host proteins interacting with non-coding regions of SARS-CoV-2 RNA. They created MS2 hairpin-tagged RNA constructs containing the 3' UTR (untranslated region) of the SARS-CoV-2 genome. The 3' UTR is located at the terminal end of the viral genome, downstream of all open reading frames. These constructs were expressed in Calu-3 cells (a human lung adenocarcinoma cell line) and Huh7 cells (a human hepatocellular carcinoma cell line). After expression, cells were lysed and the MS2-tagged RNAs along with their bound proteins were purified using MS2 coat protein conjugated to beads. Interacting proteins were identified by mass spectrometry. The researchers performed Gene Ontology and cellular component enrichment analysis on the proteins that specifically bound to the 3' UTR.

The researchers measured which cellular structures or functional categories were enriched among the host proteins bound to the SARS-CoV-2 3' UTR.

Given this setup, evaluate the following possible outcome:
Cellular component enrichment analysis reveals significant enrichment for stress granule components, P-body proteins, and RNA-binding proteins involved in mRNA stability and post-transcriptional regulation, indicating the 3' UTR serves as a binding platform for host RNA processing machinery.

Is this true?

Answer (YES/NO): NO